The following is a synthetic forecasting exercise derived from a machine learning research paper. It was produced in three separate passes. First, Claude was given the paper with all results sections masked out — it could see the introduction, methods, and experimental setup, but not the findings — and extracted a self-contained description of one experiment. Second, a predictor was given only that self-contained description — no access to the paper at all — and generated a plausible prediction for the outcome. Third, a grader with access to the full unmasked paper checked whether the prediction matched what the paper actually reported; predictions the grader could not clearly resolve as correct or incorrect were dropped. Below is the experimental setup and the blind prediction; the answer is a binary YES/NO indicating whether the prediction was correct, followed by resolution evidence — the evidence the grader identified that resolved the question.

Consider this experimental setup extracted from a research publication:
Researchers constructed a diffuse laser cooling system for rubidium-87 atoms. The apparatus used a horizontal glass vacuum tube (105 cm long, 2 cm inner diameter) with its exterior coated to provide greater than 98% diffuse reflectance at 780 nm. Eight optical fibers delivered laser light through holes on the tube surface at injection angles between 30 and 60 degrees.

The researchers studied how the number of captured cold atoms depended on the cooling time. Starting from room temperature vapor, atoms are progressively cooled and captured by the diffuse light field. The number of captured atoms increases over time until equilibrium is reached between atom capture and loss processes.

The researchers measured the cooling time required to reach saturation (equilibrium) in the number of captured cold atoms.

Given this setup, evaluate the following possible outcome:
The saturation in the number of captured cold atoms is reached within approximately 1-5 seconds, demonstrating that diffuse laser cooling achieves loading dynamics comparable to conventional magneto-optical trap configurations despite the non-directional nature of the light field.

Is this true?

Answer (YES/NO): NO